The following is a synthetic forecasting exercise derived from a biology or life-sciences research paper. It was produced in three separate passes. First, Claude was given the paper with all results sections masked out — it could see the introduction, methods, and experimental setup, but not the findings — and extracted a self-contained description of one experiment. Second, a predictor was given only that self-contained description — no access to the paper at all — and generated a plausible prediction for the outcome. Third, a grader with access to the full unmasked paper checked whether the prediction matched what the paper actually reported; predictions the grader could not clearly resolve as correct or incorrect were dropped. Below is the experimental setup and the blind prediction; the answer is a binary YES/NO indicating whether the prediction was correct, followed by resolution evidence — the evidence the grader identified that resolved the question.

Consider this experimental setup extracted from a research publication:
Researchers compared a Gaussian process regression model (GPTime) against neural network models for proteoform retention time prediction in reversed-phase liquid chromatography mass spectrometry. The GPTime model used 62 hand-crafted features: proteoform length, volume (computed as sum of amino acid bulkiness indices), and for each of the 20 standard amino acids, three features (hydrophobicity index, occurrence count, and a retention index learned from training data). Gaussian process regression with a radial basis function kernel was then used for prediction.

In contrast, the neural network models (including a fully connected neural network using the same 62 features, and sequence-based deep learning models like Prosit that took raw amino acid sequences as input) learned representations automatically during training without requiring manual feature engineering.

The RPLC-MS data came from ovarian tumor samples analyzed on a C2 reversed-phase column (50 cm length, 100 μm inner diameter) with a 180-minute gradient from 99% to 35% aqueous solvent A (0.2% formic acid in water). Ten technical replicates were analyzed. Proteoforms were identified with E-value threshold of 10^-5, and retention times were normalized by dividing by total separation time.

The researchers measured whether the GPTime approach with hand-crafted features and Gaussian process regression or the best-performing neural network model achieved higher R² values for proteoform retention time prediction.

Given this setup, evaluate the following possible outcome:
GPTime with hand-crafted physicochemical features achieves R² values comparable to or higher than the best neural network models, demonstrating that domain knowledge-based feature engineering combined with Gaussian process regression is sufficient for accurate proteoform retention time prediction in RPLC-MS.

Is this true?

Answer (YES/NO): NO